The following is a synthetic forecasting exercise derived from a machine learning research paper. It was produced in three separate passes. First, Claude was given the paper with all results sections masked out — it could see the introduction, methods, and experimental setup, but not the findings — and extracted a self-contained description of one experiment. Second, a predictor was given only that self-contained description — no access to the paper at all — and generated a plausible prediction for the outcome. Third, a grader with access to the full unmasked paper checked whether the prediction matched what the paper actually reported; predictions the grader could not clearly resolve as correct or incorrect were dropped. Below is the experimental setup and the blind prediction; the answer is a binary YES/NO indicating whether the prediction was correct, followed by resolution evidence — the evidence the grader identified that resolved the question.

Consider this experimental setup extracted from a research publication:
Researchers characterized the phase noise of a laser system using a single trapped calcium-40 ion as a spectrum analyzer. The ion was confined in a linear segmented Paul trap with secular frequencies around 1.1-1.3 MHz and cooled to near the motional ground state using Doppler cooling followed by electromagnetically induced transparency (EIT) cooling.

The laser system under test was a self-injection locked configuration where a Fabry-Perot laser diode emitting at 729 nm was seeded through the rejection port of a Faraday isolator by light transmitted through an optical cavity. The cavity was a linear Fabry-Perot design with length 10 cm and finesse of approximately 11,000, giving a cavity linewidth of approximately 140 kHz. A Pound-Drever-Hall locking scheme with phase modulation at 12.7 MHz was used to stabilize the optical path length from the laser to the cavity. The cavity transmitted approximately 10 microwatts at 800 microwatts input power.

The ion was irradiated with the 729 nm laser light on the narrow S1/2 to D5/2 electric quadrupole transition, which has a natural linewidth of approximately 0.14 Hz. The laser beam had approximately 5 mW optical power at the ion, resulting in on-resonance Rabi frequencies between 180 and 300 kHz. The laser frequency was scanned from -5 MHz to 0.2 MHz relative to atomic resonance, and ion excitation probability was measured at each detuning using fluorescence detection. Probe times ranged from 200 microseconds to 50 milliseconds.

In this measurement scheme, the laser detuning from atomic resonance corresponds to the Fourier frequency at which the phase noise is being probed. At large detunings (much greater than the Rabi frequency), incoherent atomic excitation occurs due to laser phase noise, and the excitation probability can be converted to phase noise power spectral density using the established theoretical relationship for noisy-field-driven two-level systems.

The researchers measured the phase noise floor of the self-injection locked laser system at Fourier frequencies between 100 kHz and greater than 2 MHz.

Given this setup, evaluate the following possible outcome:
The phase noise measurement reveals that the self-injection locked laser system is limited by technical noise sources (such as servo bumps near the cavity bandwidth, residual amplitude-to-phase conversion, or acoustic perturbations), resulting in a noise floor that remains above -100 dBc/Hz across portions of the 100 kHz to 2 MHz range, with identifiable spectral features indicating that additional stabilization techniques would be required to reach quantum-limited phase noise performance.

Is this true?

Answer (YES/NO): NO